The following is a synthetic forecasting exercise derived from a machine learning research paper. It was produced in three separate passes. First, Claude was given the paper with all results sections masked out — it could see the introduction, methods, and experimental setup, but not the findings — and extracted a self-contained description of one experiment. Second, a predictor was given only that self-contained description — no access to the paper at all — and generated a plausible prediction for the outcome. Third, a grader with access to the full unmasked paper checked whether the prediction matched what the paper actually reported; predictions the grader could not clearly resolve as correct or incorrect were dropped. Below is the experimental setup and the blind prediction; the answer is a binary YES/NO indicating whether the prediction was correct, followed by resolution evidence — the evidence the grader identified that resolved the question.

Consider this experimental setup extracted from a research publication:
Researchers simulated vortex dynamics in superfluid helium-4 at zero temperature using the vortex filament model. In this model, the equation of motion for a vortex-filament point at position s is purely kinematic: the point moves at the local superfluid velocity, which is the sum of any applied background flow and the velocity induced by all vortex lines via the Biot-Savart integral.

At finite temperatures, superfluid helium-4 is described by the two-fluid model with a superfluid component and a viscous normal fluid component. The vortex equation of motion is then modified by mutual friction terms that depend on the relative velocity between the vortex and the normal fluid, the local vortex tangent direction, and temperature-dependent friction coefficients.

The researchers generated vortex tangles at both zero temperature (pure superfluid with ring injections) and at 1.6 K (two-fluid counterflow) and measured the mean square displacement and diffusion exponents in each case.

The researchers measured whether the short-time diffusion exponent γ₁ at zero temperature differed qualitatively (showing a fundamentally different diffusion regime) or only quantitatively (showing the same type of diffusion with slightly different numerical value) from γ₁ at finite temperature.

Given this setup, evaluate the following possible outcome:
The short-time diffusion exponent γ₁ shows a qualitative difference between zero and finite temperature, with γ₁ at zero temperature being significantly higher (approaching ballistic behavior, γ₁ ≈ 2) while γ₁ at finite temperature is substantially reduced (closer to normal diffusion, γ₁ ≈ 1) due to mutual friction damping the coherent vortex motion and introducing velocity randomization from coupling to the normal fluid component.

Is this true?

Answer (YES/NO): NO